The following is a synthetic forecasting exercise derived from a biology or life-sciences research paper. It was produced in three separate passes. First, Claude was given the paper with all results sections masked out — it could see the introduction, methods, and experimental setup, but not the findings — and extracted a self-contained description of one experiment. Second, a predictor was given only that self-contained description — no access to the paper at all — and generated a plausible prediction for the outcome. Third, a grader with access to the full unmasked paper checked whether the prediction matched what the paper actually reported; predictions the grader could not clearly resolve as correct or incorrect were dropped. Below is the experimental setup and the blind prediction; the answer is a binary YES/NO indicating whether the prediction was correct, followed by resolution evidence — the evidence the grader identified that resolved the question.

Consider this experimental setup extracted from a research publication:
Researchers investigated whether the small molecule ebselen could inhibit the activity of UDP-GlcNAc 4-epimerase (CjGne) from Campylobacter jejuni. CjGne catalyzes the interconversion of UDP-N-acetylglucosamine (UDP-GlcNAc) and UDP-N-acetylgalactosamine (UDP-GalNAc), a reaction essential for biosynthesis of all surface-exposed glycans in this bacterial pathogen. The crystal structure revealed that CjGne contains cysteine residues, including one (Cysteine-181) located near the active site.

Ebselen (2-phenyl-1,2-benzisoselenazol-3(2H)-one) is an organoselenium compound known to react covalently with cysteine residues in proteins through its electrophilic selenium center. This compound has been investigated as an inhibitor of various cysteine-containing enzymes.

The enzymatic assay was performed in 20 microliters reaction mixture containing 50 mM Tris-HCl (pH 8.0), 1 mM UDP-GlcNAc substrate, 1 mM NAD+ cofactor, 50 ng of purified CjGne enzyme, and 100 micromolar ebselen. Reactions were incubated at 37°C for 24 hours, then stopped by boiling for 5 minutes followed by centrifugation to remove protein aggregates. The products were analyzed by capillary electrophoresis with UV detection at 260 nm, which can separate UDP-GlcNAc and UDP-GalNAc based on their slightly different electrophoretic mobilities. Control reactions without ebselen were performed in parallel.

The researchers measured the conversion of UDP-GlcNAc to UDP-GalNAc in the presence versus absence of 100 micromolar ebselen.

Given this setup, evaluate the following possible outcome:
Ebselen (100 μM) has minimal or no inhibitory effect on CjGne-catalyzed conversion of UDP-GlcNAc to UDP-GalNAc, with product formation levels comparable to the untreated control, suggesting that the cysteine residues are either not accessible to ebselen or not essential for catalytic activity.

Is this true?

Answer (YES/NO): NO